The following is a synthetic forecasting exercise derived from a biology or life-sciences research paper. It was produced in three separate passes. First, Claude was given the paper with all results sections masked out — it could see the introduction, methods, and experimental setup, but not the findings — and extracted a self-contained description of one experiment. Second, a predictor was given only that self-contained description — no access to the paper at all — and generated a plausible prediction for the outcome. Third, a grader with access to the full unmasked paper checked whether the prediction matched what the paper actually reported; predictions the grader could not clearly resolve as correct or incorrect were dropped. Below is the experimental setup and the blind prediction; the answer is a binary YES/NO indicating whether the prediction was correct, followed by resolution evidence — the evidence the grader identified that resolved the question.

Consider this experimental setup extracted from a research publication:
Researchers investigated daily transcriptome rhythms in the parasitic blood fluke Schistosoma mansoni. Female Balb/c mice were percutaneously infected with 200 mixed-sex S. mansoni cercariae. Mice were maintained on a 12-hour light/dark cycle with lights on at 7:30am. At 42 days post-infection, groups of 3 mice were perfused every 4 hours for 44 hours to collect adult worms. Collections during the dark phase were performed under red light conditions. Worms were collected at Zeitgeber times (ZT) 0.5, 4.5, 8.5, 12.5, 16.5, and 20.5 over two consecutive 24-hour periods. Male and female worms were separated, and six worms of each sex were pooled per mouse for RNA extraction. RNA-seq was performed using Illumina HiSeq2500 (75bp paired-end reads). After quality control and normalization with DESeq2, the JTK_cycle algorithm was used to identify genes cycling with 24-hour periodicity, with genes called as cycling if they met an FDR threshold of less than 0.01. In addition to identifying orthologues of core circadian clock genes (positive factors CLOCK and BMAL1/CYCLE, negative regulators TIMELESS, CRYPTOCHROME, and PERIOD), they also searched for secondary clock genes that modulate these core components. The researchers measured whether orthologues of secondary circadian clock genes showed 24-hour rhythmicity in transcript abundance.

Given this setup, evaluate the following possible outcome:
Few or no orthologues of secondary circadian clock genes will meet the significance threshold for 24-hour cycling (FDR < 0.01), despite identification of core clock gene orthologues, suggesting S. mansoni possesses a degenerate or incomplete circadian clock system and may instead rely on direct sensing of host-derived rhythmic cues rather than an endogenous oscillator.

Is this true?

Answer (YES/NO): NO